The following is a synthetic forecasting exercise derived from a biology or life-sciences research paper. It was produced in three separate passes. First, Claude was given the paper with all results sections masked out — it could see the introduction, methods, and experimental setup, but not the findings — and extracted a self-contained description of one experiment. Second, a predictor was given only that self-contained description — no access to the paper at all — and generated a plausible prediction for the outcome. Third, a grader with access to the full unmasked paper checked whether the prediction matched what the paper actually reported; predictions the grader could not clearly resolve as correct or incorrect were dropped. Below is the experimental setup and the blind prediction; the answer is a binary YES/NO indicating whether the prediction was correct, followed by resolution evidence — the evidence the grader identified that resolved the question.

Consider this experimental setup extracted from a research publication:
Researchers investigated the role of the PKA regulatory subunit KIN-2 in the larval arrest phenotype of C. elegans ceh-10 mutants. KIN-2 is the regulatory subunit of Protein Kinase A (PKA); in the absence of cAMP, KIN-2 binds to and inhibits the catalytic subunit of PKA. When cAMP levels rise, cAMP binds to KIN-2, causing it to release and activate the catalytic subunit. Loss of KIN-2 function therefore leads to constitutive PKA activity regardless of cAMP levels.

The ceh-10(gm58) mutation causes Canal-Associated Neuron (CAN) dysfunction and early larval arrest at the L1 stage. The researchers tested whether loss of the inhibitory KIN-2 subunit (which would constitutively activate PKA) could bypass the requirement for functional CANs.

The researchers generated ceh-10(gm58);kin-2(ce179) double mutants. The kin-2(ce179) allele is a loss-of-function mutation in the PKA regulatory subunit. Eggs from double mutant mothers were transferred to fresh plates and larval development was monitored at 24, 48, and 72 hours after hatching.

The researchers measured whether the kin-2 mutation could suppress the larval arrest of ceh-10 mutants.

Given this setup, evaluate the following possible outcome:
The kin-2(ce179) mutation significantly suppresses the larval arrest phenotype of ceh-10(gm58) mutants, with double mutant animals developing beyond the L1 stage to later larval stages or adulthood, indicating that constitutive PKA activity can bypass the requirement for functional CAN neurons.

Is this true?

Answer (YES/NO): YES